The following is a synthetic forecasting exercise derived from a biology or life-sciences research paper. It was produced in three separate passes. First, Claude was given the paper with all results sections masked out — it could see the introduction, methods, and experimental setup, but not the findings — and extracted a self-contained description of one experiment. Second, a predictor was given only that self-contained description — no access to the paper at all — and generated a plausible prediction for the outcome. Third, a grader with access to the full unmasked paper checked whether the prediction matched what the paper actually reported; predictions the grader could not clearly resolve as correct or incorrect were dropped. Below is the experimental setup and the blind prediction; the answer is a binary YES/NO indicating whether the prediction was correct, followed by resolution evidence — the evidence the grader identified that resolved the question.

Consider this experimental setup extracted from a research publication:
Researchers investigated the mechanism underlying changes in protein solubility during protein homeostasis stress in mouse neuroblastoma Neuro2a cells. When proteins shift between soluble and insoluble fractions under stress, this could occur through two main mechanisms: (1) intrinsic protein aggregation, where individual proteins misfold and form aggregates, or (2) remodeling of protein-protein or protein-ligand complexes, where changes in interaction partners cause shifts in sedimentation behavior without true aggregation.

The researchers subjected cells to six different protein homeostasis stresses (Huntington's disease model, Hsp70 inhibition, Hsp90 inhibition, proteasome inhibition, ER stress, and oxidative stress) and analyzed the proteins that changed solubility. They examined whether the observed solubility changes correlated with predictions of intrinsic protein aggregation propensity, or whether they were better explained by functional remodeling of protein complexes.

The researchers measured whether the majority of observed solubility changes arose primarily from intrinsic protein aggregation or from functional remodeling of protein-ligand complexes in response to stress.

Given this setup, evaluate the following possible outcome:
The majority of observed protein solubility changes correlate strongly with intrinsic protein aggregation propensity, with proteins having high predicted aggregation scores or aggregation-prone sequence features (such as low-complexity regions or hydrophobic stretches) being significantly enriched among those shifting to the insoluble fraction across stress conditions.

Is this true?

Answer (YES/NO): NO